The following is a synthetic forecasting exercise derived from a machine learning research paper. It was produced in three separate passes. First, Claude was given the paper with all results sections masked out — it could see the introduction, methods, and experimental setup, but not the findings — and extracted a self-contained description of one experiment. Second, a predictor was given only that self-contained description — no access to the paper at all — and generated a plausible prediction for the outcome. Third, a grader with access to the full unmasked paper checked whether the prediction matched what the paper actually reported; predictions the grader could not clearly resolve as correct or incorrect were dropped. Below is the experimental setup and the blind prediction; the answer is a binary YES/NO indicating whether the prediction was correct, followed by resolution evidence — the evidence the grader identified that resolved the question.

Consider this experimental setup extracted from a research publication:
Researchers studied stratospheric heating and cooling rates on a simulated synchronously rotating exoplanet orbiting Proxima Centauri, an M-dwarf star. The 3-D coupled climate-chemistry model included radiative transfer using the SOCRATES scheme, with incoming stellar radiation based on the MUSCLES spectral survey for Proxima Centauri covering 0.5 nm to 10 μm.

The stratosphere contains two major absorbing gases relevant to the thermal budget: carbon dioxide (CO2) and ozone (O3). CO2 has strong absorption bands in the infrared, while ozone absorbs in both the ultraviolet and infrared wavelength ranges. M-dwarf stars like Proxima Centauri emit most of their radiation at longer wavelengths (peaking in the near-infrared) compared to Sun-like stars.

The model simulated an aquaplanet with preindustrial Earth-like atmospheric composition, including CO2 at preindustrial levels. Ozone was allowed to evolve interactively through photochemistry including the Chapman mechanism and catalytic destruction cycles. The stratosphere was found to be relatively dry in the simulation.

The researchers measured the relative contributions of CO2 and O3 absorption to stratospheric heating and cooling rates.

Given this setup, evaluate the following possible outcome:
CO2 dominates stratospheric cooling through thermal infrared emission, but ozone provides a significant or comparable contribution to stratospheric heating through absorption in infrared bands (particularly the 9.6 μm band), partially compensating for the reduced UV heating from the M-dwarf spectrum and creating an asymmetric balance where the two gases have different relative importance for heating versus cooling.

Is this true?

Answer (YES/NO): NO